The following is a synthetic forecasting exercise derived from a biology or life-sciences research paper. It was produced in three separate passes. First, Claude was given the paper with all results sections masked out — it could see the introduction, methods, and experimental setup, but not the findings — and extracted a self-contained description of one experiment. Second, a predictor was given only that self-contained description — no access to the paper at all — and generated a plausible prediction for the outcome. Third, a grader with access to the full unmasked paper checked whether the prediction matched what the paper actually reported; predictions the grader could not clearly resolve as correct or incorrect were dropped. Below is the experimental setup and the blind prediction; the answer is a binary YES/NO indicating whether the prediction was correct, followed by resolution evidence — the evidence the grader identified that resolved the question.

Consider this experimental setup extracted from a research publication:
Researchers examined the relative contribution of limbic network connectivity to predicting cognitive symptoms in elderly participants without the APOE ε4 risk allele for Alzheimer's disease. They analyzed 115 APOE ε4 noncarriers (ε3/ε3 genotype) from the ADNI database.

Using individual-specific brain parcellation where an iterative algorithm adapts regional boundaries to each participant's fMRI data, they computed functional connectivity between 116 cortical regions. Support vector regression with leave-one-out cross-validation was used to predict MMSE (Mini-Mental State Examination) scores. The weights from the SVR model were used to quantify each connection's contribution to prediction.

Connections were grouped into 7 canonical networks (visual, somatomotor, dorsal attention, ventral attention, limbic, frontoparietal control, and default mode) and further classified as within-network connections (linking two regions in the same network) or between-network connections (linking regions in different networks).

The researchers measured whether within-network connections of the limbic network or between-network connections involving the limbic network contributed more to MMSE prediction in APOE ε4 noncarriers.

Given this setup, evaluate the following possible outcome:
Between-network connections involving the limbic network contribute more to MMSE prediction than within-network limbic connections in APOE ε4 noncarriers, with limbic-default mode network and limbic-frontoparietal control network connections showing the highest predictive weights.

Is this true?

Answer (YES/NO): NO